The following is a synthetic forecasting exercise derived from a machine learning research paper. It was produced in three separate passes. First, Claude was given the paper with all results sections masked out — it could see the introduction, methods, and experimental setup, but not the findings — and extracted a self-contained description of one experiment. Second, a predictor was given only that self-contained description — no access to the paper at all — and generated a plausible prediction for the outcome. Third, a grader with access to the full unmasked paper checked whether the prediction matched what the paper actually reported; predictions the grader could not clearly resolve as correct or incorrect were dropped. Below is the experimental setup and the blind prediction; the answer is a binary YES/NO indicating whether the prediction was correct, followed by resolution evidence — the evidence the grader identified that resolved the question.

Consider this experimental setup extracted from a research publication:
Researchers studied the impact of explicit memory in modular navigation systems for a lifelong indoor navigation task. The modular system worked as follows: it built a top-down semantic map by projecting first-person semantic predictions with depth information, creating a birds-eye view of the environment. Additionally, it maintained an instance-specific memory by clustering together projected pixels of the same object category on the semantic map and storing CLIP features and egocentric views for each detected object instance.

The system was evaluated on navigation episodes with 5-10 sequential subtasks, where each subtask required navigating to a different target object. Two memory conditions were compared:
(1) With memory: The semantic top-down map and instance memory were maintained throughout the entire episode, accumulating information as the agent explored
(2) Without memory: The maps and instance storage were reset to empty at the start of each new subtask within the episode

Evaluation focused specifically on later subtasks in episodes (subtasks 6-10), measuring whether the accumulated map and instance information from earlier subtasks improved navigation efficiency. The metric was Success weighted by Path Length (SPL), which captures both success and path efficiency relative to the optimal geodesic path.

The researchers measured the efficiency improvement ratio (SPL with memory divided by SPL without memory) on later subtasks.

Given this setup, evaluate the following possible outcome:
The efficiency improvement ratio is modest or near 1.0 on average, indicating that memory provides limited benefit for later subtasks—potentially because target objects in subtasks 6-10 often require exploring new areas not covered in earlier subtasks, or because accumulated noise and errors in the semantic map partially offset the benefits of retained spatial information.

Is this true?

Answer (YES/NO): NO